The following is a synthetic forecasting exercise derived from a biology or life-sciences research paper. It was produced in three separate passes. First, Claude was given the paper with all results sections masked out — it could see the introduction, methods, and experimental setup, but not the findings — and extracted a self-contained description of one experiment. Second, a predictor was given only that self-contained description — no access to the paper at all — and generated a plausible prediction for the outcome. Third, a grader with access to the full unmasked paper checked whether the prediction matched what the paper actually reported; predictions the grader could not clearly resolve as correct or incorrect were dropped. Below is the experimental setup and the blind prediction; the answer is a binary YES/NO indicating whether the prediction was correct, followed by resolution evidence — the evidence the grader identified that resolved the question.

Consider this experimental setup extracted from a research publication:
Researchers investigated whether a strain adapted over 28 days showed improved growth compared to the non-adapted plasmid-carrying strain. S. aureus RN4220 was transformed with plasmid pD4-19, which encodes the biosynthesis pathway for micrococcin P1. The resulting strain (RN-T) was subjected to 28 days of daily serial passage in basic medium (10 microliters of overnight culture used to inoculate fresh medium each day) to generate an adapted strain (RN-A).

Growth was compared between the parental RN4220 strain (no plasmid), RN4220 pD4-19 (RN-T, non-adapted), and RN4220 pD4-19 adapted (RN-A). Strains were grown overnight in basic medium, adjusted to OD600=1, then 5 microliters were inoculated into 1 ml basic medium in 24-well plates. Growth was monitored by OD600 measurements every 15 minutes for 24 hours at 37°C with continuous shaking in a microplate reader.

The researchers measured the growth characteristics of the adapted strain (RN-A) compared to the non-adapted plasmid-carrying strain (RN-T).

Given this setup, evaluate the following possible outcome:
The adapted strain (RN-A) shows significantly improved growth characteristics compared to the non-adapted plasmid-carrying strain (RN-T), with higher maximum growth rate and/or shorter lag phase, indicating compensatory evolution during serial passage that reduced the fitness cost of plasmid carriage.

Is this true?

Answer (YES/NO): YES